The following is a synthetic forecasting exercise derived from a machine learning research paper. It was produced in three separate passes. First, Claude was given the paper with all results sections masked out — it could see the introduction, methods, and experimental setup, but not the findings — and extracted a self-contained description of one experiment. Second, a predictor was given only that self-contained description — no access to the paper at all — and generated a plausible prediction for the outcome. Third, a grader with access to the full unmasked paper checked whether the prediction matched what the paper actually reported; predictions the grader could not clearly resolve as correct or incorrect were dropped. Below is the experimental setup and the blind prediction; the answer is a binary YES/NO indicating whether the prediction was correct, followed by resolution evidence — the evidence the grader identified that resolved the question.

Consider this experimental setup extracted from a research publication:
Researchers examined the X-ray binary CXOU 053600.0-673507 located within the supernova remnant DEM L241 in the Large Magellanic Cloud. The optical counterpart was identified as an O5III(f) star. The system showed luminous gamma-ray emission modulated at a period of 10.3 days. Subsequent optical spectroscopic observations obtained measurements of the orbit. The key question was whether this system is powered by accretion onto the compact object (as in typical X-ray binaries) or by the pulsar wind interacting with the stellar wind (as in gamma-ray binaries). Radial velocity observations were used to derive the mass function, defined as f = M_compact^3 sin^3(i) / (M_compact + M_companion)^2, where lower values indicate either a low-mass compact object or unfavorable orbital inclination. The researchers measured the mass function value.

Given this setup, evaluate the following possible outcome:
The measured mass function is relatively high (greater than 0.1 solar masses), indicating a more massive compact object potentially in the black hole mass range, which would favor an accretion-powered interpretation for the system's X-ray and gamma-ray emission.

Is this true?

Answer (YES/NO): NO